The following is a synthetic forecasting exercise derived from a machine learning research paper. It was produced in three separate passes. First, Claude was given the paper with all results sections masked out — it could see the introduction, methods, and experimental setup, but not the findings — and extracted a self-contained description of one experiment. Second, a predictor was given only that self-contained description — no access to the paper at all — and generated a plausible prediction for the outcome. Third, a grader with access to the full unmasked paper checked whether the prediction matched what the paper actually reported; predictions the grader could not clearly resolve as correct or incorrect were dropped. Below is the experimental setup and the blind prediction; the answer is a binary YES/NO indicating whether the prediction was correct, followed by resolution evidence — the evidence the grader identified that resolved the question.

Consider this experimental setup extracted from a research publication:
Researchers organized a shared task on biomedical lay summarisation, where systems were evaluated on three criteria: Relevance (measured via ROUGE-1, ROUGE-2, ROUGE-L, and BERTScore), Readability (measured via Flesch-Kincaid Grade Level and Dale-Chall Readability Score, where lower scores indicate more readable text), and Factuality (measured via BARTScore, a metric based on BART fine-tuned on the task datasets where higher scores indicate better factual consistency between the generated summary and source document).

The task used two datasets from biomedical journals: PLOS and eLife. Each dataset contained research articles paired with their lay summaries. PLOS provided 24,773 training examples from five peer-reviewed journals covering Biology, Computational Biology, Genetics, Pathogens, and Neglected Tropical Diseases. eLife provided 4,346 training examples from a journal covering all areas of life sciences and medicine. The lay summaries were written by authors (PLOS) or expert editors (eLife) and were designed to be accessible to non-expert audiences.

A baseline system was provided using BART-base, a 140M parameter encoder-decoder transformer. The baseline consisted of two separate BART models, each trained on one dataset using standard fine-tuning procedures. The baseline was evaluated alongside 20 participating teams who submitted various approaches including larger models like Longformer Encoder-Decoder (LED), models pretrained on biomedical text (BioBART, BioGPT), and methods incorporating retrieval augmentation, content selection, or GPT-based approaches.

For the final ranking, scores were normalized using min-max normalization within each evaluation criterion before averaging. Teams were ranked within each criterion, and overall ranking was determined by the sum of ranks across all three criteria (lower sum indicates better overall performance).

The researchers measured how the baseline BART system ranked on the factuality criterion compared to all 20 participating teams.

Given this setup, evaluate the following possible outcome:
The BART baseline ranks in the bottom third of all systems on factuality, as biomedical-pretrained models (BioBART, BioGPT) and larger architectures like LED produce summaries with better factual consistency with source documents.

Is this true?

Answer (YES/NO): NO